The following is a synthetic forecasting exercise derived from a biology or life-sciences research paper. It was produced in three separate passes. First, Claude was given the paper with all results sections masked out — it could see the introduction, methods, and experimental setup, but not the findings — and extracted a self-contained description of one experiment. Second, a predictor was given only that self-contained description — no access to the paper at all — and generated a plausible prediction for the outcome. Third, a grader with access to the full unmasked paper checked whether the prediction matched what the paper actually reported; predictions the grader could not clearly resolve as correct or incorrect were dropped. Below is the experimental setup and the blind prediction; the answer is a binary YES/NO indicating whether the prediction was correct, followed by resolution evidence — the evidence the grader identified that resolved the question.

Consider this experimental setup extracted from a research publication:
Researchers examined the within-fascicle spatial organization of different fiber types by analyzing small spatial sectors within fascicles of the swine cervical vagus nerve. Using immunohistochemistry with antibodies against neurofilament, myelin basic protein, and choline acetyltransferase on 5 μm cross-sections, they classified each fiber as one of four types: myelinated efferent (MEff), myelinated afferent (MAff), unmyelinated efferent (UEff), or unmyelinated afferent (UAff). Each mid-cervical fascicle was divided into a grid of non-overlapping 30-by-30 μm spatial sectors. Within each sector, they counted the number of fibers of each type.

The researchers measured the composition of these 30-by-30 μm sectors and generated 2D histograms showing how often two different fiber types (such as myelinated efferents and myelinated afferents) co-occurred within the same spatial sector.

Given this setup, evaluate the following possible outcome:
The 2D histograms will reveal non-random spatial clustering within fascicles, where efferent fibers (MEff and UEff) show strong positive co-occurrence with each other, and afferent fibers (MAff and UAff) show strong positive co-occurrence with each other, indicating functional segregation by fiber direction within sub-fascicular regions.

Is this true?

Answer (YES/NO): NO